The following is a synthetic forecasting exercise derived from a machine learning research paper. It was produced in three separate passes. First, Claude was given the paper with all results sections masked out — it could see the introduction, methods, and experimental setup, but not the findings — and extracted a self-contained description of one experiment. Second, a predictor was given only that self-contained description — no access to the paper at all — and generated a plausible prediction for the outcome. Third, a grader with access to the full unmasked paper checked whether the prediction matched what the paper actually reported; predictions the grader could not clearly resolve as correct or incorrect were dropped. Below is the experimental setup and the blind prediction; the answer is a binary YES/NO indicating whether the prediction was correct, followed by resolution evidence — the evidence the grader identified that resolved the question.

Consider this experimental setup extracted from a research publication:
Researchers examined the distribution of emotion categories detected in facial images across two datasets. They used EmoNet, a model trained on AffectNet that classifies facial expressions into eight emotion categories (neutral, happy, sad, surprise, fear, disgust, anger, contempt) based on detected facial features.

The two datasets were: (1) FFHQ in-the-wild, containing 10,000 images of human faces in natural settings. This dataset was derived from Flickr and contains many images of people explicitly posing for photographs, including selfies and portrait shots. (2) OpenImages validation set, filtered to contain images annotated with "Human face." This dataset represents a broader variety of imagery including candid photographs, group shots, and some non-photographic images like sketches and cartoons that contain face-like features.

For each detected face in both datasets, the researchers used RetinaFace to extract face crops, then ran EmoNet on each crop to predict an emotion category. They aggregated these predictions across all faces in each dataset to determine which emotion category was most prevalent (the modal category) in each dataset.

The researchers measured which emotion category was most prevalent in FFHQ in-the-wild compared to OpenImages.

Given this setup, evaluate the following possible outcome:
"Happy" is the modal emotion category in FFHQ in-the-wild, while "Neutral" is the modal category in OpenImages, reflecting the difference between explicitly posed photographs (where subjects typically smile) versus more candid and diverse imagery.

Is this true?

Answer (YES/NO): YES